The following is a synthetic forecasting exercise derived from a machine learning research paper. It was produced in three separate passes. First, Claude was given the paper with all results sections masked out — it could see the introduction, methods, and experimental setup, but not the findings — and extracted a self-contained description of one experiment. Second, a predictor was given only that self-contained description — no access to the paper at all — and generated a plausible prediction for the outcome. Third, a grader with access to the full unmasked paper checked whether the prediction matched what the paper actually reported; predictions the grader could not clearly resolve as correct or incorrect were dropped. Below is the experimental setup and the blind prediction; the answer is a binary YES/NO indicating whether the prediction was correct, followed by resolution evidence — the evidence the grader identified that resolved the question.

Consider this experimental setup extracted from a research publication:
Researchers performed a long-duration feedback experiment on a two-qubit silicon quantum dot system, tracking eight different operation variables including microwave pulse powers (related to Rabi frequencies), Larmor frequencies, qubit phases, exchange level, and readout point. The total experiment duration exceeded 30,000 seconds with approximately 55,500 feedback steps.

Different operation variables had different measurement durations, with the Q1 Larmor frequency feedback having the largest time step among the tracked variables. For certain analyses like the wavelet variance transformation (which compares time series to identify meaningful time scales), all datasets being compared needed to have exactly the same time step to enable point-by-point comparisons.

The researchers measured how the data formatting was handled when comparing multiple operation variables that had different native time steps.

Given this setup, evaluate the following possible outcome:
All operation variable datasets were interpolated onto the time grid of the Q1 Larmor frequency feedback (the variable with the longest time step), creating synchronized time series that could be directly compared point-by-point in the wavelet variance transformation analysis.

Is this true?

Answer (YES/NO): NO